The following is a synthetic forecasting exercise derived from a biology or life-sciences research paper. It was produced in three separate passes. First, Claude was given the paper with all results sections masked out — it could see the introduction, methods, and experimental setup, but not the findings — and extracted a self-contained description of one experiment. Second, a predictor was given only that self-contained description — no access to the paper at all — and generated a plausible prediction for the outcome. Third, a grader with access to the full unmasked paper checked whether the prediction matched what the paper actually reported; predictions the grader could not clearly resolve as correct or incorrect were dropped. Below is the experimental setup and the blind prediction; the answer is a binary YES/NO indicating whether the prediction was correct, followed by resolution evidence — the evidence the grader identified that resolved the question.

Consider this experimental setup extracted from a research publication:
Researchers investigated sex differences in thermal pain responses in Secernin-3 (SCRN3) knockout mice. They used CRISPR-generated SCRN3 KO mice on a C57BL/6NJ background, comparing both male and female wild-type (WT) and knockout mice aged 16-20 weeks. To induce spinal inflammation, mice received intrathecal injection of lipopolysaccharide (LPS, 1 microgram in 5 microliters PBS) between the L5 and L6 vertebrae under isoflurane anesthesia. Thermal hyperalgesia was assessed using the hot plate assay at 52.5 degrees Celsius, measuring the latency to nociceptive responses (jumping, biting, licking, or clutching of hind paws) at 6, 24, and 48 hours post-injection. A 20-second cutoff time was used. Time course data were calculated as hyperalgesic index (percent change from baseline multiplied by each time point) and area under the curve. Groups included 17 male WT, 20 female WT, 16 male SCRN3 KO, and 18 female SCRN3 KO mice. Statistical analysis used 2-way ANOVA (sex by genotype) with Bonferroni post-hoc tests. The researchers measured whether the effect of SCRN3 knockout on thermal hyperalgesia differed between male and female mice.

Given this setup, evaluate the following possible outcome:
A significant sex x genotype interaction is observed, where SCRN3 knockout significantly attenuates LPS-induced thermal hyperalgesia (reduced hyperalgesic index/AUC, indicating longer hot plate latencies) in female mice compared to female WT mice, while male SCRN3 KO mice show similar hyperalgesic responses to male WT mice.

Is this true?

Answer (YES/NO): NO